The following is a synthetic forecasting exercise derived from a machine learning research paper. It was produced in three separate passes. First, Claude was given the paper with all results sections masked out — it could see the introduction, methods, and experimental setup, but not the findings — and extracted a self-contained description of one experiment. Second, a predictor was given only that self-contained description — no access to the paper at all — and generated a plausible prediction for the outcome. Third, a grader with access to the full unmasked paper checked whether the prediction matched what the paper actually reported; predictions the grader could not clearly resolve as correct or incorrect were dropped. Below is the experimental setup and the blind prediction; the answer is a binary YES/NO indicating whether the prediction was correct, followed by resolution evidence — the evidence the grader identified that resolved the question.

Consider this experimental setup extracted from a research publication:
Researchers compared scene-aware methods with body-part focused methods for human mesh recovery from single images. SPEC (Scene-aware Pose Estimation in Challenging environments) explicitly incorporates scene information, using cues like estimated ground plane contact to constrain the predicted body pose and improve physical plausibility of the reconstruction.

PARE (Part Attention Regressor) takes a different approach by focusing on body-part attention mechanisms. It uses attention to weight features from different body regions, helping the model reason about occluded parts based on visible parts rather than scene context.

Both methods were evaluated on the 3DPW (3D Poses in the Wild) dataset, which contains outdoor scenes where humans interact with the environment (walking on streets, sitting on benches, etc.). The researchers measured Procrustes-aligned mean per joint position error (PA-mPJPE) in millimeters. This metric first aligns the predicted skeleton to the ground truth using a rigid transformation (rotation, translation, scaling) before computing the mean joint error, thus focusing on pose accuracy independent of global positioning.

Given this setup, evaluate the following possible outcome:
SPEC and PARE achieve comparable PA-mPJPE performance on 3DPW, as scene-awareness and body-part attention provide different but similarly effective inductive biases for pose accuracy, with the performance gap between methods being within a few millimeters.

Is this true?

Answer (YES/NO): NO